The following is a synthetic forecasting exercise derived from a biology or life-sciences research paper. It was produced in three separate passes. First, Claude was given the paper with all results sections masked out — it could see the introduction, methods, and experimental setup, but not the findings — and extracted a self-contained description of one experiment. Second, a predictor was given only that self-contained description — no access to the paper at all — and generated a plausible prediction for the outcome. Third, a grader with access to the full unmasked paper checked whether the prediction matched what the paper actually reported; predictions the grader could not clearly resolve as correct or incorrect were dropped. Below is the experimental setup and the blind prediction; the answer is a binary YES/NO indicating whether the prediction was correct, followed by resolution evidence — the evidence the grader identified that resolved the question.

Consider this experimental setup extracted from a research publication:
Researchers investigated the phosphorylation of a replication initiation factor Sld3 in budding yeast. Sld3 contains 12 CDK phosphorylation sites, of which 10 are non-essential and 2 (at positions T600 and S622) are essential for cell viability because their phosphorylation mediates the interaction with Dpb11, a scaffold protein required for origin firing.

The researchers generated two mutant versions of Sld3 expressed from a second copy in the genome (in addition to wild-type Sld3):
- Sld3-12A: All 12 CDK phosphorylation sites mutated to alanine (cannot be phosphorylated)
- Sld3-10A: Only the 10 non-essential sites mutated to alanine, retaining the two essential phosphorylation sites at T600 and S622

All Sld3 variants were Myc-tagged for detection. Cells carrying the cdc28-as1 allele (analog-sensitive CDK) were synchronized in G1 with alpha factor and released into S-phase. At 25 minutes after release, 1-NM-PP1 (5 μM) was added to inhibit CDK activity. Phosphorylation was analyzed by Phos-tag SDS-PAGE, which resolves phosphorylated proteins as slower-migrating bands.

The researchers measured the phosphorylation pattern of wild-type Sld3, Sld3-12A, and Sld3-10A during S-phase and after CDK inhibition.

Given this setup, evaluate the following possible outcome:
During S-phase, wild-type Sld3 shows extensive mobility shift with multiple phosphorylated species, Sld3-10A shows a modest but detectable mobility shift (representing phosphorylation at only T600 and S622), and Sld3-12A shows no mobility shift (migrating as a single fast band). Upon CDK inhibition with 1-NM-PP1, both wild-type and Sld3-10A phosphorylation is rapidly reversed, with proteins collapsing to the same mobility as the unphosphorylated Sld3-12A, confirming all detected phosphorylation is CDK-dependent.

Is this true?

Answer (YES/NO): YES